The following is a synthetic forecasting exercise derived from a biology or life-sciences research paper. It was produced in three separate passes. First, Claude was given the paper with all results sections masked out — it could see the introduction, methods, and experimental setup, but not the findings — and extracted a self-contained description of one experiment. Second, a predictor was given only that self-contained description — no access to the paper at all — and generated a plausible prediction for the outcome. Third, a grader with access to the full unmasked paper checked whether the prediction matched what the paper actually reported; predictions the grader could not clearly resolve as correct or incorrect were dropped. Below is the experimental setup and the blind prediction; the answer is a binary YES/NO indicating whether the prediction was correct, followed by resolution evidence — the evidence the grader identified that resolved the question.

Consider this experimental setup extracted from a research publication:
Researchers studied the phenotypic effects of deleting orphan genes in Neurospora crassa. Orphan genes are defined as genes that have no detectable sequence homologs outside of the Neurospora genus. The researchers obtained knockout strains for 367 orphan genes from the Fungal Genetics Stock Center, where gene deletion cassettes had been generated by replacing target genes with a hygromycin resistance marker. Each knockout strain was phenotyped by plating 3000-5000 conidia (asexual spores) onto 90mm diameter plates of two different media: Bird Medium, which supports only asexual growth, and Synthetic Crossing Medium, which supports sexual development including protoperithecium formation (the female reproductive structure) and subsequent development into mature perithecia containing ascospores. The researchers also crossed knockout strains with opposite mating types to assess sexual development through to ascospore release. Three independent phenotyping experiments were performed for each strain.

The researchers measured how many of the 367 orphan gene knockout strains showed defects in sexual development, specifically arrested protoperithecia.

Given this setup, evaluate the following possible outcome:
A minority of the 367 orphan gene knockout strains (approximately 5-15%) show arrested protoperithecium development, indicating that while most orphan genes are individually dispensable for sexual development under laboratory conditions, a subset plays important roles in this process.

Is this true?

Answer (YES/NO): NO